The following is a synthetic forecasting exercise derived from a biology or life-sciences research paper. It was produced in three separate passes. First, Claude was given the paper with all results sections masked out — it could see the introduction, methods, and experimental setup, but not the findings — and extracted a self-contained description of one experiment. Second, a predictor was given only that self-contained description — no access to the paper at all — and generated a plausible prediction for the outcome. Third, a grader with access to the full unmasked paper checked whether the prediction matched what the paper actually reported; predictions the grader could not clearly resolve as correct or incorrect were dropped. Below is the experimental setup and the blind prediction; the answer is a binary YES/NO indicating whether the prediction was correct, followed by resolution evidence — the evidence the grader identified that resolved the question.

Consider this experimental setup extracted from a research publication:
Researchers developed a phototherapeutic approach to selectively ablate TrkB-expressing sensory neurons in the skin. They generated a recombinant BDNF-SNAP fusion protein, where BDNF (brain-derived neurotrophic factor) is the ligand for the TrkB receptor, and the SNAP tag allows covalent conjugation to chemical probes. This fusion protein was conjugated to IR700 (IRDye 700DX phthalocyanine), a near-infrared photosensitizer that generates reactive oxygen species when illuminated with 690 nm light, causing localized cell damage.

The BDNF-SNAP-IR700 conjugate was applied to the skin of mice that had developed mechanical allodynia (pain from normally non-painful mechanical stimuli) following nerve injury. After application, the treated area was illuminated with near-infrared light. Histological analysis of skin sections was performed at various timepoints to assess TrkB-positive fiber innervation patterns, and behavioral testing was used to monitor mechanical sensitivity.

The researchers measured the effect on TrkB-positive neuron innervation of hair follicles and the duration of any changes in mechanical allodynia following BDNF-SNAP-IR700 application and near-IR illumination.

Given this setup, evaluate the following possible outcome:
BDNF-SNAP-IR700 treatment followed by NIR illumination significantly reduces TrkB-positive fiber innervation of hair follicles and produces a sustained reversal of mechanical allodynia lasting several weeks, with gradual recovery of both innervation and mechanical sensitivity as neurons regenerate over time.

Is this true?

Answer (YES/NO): YES